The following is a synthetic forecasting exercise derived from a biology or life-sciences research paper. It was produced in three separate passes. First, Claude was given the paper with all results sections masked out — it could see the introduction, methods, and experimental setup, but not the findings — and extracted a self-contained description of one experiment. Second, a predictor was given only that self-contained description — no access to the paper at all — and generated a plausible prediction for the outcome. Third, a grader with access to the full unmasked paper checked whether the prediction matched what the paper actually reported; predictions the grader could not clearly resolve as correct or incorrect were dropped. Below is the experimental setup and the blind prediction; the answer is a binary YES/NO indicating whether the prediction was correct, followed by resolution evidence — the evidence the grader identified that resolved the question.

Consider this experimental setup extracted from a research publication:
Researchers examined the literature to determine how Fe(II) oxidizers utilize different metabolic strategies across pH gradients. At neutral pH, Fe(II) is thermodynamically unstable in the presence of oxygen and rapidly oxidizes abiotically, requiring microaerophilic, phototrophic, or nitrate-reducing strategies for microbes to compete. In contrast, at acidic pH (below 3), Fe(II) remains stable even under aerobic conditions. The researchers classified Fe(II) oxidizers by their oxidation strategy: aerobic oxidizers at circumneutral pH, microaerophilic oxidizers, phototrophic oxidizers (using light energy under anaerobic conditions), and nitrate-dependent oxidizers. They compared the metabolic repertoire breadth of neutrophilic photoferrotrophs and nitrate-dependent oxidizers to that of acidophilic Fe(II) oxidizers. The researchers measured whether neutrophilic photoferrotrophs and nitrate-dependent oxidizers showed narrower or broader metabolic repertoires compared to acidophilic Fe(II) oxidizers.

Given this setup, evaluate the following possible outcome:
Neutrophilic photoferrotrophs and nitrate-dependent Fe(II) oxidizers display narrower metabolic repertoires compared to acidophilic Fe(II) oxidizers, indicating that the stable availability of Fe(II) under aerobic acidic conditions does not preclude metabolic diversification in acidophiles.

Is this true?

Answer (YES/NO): YES